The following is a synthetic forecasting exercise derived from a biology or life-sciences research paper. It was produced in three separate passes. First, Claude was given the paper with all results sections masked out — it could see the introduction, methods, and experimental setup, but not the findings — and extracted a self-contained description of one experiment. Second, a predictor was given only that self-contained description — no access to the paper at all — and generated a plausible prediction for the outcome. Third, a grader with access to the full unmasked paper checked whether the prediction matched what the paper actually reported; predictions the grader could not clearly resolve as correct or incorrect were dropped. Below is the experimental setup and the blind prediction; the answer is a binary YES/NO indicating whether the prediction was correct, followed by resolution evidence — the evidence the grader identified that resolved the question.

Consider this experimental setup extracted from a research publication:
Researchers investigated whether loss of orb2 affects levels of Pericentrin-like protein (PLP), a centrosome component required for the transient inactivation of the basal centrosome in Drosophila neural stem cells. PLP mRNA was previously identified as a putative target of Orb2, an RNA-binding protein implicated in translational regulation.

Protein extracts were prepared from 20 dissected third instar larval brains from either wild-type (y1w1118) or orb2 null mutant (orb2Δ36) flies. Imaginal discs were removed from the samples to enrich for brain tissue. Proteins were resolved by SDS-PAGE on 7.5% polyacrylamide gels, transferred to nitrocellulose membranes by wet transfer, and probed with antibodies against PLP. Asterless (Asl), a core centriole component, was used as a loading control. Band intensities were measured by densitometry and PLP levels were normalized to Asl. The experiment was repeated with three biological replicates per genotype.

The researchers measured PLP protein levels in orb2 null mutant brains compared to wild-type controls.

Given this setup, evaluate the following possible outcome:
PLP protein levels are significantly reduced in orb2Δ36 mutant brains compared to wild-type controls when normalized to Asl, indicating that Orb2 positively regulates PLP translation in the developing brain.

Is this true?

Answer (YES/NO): YES